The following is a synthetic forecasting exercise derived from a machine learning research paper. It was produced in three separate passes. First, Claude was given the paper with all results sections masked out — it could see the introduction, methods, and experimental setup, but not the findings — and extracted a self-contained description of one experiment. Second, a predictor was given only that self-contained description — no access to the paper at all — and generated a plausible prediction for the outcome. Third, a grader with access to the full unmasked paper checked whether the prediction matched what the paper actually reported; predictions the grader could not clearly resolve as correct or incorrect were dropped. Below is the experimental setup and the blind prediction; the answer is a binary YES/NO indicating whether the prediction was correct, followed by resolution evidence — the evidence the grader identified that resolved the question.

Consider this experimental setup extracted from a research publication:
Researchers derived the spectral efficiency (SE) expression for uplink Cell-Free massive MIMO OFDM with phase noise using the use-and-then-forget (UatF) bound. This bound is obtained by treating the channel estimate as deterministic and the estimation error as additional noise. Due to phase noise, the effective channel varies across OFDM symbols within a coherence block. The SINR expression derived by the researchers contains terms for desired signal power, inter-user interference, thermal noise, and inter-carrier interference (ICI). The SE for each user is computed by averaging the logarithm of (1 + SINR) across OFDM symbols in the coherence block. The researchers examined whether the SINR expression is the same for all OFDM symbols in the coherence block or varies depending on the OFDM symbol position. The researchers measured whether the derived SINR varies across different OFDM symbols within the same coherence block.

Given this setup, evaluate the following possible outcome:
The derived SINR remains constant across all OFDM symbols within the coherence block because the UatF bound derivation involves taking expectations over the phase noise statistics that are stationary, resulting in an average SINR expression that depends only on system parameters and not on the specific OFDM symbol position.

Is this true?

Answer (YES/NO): NO